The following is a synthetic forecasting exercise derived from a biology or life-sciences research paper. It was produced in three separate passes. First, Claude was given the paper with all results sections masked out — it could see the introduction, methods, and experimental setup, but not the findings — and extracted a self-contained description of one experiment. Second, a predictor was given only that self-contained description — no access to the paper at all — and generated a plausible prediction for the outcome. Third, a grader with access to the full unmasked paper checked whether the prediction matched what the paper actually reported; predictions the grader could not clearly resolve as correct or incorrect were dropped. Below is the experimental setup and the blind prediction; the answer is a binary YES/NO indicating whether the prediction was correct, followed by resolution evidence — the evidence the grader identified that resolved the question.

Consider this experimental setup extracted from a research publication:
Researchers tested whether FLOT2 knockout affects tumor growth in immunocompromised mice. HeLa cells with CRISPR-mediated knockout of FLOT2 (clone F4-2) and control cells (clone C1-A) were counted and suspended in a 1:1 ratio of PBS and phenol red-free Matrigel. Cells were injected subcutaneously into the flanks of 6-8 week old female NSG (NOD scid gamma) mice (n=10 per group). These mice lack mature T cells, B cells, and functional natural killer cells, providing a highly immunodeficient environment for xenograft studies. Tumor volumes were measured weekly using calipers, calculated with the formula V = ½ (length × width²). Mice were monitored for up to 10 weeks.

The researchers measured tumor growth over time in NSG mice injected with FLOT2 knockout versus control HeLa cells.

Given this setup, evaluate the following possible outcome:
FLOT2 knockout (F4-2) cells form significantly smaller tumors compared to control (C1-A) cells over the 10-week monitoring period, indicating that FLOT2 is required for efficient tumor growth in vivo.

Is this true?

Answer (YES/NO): NO